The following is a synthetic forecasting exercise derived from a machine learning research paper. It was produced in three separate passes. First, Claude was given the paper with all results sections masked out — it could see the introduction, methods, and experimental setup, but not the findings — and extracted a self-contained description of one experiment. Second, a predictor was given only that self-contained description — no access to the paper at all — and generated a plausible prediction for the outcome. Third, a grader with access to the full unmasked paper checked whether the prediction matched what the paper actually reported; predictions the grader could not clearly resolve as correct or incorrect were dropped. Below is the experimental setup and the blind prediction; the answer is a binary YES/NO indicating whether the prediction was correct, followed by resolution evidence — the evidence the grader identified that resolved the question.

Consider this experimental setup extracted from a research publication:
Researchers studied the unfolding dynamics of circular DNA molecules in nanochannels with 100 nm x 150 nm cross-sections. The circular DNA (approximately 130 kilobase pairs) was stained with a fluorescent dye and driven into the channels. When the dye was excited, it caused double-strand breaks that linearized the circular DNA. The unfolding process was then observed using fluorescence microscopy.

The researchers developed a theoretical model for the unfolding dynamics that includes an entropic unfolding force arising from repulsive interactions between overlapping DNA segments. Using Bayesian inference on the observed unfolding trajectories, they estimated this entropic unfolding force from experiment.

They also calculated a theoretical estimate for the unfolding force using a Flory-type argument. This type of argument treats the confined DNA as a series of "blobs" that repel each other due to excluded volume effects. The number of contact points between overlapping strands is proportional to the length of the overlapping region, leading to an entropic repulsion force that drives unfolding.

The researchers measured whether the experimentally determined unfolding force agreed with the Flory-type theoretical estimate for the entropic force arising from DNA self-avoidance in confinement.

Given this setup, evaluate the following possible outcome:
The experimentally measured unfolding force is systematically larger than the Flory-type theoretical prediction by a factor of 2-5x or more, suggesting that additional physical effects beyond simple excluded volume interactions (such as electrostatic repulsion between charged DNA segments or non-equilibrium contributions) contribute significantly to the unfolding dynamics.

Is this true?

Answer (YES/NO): NO